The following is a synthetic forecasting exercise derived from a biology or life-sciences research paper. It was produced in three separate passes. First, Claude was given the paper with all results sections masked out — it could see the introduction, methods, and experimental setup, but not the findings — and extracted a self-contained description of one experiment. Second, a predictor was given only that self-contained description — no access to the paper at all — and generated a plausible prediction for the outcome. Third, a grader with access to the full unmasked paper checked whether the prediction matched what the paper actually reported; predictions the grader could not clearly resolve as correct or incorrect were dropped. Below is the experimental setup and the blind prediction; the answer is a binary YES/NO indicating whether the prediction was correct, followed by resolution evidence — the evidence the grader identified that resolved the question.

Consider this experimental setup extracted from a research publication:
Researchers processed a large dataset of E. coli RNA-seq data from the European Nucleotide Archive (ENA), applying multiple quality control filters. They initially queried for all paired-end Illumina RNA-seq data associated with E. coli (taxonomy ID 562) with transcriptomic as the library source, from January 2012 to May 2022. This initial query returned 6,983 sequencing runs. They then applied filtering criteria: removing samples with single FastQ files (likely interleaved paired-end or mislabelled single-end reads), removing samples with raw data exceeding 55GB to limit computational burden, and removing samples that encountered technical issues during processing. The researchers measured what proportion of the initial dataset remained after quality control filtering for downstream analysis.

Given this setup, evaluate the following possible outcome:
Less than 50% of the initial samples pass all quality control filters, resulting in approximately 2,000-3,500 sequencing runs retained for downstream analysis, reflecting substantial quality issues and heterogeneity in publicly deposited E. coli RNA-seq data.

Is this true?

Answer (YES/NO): NO